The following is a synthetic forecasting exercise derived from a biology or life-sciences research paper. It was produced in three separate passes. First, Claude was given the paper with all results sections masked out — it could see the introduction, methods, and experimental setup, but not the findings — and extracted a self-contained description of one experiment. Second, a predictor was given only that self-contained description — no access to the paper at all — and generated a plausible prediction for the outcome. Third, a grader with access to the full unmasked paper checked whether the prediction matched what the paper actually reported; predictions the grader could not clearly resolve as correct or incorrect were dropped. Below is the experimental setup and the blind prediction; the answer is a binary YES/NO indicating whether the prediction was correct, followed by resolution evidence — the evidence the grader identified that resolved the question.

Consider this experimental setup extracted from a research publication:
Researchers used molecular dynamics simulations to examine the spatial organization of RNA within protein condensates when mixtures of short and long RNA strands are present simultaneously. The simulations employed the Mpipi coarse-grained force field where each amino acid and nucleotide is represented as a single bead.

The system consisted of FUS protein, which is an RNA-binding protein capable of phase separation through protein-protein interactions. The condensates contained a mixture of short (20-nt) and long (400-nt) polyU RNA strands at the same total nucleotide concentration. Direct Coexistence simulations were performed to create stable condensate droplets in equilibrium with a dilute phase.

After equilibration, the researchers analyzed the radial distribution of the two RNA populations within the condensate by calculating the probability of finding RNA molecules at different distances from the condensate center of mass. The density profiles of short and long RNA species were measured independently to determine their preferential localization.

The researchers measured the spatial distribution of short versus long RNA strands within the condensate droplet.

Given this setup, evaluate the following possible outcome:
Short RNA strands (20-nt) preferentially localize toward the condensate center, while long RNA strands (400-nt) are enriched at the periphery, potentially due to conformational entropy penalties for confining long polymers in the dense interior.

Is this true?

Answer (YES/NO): NO